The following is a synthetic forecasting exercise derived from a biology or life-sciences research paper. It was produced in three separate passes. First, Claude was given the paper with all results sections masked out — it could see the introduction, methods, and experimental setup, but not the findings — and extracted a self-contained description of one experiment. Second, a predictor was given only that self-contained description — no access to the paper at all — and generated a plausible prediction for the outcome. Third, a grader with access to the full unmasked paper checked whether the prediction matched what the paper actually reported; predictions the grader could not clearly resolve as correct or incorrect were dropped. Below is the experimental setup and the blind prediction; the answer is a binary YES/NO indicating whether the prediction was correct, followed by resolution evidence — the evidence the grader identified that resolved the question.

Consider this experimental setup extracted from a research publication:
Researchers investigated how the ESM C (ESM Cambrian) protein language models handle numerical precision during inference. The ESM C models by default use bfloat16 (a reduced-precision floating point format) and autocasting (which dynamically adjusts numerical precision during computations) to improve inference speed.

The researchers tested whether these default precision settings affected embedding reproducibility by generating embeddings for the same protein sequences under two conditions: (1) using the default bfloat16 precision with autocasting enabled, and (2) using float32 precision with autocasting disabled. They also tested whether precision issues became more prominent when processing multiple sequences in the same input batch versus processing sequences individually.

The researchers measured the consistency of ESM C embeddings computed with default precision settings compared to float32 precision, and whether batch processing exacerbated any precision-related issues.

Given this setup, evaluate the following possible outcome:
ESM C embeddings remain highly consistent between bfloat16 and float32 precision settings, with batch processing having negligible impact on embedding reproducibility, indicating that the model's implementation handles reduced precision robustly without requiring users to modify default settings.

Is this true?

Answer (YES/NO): NO